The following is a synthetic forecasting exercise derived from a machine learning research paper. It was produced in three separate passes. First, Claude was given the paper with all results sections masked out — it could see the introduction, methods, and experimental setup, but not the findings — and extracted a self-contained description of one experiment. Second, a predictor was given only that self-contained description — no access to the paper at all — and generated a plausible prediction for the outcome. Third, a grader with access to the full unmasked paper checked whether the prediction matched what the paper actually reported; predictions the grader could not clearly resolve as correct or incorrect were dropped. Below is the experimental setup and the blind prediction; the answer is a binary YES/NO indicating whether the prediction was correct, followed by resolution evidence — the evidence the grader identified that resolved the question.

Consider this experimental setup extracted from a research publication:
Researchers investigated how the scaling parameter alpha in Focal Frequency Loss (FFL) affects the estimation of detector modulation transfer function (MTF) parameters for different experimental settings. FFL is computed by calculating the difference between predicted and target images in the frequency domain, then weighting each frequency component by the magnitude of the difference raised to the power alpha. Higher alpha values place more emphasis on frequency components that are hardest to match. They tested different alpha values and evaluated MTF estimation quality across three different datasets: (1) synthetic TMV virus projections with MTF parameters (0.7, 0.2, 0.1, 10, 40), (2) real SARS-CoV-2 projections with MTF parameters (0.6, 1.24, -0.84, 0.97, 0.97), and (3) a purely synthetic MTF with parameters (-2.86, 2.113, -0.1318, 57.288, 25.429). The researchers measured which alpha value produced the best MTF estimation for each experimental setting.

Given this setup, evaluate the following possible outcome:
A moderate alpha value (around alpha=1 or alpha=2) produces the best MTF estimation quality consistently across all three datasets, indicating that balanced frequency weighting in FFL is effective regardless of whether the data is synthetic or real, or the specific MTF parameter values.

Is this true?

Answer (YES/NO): NO